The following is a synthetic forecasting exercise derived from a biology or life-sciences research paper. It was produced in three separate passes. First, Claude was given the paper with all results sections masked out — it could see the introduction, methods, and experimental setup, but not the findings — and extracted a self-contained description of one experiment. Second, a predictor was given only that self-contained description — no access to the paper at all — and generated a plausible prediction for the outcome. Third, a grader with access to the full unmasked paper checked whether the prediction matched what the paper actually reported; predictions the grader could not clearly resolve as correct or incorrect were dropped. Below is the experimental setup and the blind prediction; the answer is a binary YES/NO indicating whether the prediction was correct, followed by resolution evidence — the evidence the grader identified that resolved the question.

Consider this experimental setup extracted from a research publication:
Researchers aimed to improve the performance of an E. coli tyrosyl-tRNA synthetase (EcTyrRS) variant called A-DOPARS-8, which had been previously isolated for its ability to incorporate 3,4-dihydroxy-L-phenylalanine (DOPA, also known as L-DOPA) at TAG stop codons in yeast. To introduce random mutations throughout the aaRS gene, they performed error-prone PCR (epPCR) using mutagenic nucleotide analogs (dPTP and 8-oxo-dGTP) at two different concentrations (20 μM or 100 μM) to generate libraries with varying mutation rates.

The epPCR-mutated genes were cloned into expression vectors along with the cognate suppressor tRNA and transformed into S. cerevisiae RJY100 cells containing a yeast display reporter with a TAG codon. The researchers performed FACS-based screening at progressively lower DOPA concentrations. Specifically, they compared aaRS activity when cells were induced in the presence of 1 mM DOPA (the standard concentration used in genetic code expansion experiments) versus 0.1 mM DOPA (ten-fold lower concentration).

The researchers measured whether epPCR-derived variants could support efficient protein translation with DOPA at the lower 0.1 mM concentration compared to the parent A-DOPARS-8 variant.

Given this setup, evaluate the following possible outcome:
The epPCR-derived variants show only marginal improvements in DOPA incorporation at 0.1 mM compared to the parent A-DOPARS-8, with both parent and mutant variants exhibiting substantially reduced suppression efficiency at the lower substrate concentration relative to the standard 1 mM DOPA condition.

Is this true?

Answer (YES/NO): NO